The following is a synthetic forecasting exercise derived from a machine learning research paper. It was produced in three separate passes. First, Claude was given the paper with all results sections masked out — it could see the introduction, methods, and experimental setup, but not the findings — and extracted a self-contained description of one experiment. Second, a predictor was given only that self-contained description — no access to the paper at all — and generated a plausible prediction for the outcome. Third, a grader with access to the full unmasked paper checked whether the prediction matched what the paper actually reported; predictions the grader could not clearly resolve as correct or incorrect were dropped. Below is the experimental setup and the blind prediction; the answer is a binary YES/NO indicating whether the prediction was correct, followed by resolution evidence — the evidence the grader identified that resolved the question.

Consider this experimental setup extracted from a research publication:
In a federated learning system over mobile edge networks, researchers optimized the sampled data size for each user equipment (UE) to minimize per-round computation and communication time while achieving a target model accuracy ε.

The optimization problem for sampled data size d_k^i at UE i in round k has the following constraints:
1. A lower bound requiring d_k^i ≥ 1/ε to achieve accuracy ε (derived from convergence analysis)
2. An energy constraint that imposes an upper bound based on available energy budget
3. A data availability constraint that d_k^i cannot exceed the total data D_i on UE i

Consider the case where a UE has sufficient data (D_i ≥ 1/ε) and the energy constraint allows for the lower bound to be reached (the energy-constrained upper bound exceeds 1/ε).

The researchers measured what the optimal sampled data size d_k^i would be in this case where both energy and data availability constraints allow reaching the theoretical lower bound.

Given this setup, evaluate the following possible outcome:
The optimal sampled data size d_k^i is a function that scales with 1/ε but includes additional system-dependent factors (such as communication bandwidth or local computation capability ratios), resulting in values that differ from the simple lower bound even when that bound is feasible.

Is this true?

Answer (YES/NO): NO